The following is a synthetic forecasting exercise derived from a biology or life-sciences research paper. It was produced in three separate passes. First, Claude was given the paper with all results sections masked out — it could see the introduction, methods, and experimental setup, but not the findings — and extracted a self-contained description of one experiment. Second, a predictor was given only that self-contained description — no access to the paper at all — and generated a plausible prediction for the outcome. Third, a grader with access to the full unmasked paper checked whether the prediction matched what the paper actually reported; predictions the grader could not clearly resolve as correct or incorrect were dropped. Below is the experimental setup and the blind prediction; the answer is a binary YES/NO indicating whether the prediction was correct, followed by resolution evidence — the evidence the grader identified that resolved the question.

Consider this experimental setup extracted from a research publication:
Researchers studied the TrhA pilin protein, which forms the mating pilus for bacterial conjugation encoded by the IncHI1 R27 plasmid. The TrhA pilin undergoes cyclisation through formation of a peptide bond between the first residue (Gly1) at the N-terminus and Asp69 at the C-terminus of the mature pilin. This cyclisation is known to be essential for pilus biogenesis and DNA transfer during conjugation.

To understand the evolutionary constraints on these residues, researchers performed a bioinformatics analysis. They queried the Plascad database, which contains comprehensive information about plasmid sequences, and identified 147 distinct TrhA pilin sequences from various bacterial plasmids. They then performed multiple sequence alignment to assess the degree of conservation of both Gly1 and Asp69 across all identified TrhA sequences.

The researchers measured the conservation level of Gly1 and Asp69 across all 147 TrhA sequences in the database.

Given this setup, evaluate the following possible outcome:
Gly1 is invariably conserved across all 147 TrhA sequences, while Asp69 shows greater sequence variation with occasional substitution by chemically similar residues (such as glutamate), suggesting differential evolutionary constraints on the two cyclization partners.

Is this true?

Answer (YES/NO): NO